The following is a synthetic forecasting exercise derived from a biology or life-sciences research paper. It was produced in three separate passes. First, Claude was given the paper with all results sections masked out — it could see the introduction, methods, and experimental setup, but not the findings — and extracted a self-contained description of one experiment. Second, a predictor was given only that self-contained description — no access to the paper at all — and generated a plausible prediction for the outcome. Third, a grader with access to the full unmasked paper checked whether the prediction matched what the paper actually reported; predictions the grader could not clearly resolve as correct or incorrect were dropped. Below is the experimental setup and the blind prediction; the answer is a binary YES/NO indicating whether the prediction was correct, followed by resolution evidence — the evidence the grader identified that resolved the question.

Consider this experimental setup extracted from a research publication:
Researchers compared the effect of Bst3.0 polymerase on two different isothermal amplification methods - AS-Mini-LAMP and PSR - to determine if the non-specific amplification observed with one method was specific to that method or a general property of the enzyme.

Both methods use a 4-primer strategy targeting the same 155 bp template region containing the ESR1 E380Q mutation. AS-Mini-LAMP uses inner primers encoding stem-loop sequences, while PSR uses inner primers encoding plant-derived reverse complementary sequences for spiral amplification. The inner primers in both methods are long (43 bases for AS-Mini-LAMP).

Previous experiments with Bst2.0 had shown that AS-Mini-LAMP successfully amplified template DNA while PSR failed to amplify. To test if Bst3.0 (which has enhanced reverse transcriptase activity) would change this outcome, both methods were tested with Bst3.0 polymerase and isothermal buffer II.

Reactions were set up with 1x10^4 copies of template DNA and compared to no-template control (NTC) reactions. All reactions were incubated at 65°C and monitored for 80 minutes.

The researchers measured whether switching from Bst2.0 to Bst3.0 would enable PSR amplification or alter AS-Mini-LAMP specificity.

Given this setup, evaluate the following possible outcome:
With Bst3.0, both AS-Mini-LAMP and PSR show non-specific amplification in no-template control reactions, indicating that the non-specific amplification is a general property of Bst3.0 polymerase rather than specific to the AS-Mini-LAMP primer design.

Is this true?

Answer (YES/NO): YES